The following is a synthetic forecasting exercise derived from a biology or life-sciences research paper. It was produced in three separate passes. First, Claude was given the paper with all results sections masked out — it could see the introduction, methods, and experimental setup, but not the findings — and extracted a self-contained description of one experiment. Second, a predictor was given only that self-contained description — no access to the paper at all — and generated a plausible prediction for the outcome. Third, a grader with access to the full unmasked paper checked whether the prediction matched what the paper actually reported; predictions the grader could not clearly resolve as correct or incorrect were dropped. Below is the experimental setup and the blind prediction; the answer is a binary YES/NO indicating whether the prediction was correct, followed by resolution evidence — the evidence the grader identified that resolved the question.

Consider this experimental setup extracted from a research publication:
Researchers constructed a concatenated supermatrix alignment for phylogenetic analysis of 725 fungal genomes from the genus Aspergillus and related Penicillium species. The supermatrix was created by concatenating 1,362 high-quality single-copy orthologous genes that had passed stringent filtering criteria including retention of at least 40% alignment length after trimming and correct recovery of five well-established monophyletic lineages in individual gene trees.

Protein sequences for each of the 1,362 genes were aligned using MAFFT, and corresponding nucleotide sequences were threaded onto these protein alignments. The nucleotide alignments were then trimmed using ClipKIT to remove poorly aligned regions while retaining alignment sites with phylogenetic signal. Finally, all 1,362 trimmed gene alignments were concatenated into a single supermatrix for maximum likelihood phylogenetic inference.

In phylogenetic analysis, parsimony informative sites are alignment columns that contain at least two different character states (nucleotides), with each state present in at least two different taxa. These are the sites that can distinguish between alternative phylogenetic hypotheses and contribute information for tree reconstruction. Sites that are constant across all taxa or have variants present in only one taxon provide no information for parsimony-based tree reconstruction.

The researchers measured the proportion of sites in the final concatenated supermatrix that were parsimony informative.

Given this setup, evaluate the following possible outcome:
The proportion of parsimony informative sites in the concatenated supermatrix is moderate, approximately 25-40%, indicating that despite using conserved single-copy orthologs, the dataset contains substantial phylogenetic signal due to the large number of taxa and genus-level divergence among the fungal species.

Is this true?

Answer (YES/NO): NO